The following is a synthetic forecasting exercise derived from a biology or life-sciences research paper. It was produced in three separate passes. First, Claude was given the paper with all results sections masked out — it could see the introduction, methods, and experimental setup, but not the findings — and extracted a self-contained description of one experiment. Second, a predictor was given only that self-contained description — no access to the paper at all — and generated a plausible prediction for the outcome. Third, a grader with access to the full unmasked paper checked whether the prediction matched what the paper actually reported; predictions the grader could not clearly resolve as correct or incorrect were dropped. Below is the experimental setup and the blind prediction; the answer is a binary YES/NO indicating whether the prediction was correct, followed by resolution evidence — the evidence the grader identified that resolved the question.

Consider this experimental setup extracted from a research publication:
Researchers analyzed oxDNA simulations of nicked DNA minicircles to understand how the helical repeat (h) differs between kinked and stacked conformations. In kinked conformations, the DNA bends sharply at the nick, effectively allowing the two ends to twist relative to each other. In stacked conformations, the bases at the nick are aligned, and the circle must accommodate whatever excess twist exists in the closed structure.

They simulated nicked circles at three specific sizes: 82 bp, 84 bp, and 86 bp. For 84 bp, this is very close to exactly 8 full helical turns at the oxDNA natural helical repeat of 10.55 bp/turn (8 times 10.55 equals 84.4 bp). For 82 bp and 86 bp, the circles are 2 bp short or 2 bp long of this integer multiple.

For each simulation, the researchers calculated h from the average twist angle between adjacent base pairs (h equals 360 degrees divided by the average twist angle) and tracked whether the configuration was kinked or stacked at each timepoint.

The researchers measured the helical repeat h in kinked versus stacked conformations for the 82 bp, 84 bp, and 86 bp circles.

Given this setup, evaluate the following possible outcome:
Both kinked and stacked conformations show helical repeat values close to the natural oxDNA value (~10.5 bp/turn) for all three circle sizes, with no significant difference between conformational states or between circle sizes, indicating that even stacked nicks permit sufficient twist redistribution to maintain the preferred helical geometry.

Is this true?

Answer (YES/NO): NO